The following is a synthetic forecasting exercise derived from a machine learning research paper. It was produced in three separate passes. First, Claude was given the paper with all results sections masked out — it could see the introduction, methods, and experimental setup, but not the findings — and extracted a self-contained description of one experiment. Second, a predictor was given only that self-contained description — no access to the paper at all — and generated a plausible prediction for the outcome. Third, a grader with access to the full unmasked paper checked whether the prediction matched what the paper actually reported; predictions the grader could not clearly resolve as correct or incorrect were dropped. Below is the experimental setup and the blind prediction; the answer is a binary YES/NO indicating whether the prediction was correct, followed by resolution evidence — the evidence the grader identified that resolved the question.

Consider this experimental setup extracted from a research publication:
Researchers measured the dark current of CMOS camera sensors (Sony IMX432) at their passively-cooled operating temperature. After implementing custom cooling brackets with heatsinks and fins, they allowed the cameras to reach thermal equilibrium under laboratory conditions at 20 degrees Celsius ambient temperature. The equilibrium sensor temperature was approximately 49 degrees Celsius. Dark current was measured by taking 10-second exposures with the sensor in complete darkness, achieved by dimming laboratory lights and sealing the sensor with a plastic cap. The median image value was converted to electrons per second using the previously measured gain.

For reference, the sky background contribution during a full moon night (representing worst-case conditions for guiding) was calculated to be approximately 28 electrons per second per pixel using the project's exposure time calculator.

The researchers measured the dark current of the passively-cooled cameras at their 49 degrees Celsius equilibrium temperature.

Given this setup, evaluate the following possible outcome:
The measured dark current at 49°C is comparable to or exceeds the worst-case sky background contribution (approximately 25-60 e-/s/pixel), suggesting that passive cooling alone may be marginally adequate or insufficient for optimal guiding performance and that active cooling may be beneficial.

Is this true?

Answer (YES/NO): NO